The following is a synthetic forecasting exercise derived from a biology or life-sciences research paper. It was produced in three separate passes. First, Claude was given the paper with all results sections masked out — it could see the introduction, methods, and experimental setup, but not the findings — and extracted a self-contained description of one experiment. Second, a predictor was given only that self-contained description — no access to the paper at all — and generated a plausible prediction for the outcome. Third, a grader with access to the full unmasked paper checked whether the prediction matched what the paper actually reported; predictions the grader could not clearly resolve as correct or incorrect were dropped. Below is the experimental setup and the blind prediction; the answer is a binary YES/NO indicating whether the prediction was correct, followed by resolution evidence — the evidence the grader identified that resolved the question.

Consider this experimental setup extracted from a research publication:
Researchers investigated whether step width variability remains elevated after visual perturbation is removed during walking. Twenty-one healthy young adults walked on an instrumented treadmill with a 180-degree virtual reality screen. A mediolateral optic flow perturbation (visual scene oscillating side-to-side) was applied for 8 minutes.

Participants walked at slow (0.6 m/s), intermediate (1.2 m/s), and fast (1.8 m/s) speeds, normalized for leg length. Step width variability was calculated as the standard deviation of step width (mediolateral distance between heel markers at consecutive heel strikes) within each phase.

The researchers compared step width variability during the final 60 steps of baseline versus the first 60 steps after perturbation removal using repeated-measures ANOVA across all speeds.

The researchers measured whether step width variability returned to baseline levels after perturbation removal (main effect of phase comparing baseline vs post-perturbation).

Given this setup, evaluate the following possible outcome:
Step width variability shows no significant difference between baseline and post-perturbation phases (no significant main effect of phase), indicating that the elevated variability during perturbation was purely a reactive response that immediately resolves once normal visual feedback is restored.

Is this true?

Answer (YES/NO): NO